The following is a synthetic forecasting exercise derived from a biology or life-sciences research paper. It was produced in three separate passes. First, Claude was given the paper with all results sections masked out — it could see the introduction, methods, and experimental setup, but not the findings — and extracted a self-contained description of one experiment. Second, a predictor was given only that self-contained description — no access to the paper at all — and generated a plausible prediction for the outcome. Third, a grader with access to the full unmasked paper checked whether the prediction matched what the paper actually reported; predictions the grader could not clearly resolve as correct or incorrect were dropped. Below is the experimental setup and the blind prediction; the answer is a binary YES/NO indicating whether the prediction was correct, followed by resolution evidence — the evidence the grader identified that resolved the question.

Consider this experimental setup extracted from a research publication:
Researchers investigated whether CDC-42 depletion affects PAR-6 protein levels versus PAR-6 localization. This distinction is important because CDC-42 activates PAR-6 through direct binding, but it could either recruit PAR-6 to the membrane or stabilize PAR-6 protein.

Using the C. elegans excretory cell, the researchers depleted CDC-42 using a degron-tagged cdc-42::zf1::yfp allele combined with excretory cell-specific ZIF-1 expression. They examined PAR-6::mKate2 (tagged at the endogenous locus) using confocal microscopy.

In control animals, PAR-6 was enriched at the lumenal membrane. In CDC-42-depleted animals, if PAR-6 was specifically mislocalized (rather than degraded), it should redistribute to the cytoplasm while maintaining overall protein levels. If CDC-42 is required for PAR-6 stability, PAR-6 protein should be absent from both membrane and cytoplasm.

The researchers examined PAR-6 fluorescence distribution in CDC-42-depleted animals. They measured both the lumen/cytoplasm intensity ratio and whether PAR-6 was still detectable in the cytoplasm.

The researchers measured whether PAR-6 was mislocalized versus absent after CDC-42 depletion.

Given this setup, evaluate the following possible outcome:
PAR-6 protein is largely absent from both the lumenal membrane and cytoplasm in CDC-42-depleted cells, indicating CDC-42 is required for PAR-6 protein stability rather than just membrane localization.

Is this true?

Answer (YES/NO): NO